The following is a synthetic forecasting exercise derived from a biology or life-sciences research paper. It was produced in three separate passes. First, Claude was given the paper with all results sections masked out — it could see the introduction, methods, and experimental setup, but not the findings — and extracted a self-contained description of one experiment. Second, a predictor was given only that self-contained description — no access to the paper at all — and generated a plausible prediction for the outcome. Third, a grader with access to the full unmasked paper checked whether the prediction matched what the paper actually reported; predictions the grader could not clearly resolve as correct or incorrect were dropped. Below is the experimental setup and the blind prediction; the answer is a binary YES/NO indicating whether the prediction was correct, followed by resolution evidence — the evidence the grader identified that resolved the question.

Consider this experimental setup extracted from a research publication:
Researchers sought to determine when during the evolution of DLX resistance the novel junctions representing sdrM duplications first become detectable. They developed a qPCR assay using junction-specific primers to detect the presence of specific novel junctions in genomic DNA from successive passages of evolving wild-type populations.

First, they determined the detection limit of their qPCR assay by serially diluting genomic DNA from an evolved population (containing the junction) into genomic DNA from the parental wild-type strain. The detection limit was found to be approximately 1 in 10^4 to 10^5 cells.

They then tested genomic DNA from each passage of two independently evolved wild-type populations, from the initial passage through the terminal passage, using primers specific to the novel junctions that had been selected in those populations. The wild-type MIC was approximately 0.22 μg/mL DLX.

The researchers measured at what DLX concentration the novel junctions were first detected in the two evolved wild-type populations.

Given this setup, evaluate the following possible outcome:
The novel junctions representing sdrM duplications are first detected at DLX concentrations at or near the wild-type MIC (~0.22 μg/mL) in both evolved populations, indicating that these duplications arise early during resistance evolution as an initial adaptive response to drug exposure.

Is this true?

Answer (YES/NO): NO